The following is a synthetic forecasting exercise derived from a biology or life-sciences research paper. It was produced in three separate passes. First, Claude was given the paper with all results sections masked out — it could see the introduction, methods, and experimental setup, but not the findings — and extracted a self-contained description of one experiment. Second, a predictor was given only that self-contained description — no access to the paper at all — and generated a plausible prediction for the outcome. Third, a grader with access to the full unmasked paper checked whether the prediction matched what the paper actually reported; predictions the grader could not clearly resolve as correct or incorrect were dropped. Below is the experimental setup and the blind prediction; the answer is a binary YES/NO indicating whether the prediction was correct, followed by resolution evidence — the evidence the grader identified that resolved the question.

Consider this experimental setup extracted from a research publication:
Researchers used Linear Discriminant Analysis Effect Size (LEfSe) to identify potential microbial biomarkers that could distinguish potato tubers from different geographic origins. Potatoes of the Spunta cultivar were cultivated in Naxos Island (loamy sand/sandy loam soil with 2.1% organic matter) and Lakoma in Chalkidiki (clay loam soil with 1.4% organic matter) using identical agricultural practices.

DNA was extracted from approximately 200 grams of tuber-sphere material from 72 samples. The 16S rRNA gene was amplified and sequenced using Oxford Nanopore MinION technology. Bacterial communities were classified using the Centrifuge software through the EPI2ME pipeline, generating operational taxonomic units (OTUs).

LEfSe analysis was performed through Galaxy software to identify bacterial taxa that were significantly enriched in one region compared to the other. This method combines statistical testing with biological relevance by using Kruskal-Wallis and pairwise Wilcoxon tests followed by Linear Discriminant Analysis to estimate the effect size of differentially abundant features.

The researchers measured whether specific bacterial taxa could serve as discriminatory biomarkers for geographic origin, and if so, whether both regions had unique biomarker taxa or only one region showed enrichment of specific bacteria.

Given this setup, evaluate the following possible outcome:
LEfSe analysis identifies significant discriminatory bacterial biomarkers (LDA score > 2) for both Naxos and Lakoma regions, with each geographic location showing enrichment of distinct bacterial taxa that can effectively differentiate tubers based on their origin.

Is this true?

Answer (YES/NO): YES